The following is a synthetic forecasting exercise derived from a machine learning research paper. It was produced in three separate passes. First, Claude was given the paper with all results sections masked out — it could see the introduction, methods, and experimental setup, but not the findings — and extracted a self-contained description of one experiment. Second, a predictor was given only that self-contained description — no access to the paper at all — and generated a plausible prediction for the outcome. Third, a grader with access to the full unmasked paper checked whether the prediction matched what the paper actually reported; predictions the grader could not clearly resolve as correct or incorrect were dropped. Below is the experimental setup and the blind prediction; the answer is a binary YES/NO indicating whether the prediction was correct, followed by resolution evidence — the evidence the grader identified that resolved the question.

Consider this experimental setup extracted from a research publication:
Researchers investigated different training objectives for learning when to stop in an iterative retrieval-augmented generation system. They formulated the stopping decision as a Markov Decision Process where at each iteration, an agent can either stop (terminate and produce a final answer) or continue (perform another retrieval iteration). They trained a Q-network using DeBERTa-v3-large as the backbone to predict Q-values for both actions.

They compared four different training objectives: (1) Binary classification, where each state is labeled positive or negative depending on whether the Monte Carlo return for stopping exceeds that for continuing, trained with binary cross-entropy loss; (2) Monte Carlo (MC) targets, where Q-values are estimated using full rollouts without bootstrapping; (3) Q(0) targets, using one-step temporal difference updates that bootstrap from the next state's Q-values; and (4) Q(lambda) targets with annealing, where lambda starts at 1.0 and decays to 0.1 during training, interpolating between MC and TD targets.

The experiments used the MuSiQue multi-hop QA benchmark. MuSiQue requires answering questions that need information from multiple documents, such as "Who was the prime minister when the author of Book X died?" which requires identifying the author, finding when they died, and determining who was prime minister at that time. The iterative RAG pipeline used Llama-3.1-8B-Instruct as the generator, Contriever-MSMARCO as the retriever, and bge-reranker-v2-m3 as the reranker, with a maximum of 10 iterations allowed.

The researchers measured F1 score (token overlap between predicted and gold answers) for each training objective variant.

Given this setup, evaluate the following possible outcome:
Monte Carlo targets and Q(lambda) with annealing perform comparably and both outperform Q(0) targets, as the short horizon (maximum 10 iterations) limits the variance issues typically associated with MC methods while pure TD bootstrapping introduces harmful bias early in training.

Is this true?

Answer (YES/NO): NO